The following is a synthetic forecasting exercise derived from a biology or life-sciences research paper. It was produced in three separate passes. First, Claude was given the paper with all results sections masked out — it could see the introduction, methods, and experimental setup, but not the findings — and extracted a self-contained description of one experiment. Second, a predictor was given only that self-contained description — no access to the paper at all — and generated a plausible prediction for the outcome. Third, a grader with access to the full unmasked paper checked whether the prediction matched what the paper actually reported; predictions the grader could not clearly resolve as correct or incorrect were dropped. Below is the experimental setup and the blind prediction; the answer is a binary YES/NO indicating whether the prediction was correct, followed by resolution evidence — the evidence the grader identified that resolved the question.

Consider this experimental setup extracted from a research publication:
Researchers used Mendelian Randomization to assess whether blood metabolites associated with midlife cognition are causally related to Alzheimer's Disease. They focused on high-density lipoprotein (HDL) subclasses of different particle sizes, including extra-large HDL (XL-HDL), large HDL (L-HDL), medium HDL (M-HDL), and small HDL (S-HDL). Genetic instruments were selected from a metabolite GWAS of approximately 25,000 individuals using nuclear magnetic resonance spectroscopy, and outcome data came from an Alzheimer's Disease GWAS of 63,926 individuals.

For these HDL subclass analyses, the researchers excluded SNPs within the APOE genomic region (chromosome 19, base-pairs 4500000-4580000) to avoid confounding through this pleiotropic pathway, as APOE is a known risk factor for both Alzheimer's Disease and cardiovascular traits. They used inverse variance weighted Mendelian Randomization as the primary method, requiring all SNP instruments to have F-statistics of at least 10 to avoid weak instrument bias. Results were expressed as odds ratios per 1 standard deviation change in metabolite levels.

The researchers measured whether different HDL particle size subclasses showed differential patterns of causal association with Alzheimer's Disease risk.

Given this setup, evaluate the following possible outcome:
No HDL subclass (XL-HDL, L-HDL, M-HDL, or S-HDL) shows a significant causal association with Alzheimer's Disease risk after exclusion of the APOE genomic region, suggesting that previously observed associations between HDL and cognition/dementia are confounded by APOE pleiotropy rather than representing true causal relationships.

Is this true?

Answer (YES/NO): NO